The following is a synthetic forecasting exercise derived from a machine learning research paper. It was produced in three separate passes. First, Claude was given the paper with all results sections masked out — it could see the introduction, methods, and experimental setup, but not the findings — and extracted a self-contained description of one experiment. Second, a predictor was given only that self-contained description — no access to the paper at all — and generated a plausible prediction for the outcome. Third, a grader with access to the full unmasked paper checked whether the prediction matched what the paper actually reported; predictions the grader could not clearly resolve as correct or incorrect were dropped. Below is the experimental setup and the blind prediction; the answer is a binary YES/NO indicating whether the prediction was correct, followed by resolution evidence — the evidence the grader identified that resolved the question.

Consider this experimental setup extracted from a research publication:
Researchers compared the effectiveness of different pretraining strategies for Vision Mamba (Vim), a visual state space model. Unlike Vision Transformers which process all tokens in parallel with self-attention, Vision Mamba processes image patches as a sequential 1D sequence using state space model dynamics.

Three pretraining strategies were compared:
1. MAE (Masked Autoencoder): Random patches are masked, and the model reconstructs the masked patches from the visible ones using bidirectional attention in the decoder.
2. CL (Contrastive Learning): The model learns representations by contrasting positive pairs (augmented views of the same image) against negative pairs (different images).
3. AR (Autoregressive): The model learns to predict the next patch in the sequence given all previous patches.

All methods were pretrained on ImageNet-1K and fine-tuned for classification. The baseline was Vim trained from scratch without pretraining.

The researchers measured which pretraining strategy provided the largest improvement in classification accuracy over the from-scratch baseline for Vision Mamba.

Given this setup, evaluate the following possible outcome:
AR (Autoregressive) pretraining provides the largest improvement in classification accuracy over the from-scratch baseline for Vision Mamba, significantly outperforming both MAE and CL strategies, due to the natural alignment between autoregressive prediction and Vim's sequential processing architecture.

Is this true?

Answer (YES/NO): YES